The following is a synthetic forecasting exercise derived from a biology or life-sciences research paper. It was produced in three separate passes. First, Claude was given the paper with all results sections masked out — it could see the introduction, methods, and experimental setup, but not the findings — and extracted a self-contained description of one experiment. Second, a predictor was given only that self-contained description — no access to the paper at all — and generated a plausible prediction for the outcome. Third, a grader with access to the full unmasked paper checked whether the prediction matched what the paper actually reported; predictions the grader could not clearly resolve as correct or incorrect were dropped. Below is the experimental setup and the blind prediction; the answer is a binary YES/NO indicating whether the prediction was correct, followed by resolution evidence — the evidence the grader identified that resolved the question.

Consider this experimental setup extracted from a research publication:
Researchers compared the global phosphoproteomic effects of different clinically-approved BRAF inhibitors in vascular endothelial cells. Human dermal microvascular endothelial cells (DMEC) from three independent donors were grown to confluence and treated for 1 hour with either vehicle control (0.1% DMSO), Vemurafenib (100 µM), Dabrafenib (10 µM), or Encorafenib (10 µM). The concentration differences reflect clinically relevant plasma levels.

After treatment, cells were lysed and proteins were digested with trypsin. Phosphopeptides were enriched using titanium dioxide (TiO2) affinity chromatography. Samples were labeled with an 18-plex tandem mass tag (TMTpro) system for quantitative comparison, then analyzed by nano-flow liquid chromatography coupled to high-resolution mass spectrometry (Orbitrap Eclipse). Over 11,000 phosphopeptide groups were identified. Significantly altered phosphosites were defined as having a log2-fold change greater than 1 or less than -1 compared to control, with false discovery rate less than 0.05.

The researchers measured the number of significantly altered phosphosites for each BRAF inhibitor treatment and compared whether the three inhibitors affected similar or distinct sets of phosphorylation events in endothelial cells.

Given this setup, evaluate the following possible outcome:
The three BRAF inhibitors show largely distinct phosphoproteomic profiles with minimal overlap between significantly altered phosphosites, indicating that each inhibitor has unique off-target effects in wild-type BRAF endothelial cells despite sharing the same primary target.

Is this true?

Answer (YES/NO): YES